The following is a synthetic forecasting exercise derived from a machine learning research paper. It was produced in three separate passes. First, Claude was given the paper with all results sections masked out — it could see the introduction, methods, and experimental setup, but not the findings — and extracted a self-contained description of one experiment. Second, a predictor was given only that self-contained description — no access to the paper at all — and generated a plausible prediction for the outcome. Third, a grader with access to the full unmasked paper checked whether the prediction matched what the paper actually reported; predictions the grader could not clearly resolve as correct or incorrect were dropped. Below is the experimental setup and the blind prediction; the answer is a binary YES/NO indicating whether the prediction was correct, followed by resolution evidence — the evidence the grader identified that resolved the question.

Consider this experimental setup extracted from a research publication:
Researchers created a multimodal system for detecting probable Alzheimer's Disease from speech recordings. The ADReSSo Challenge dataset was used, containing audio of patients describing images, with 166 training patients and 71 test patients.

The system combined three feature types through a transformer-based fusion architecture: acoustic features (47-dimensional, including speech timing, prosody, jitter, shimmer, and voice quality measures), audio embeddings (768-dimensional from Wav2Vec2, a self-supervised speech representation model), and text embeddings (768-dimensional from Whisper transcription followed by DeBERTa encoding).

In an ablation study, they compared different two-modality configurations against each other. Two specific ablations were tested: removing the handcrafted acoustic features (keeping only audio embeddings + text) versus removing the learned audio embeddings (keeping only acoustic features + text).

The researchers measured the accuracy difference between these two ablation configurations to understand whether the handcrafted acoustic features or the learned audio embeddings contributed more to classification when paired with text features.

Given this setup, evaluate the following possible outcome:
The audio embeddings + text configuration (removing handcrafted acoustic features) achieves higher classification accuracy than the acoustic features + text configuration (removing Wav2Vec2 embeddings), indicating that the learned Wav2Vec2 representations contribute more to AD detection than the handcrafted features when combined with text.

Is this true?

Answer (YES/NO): YES